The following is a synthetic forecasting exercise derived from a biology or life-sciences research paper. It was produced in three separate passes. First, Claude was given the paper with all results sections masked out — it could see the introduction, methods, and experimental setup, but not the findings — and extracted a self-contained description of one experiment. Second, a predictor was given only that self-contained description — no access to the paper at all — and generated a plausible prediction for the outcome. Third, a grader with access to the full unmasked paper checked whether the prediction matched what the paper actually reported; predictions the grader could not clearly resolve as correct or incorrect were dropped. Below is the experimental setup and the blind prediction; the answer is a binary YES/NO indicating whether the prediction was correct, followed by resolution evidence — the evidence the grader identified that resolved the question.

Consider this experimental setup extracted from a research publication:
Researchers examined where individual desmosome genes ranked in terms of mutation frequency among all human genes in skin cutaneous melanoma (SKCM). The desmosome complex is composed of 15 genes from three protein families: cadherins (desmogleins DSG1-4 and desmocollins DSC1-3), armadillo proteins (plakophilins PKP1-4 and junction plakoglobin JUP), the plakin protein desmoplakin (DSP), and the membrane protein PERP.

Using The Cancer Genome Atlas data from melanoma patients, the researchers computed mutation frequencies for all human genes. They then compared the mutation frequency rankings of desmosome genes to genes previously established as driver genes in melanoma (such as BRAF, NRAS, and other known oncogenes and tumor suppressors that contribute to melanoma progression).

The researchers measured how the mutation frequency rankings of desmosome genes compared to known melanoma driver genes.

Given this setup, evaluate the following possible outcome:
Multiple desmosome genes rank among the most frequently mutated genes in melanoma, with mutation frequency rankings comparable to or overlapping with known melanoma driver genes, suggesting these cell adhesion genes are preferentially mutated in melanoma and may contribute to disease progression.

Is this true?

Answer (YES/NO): YES